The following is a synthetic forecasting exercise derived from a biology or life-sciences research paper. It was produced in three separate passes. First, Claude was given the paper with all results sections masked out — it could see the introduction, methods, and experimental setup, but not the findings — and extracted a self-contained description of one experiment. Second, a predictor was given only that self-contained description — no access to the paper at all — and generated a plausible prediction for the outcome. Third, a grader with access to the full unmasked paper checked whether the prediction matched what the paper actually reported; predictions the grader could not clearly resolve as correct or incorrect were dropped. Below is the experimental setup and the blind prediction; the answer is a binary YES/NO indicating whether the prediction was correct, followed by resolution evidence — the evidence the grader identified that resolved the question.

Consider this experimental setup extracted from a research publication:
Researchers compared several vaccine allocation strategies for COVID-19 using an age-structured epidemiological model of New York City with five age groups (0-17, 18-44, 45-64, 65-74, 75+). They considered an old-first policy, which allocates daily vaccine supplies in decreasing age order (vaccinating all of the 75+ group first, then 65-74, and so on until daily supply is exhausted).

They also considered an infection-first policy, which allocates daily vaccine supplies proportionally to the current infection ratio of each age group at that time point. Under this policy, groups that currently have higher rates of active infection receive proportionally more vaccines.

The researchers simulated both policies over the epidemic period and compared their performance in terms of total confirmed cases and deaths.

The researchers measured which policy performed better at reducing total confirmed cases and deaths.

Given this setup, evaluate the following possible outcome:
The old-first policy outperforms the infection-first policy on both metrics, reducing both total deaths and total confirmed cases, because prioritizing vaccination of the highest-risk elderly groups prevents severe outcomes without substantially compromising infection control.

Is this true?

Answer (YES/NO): NO